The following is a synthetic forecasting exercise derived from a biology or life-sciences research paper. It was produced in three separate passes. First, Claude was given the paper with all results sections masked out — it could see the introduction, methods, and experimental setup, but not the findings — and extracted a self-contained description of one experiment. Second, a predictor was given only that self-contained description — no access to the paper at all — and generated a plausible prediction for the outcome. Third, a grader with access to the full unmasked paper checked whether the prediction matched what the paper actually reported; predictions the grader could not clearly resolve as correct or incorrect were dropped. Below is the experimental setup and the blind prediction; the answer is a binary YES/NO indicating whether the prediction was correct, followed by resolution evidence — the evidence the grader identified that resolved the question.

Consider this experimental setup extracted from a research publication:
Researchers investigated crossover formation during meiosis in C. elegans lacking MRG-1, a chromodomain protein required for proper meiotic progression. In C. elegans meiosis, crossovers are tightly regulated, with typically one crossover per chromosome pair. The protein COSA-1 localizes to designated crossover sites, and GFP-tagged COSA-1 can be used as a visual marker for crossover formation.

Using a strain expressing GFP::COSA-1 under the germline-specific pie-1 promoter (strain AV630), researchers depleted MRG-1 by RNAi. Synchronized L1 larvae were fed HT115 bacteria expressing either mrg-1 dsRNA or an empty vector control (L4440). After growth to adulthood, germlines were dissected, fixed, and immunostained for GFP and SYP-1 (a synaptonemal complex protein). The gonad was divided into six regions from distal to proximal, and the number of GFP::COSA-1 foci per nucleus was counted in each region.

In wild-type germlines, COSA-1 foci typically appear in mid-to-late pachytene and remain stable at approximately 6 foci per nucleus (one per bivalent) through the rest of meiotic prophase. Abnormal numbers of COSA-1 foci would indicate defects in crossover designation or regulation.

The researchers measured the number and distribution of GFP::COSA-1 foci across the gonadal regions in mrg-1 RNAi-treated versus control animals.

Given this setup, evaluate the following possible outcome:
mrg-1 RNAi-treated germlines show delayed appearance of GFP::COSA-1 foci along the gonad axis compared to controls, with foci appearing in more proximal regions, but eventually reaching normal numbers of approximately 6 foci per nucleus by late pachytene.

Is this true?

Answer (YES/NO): NO